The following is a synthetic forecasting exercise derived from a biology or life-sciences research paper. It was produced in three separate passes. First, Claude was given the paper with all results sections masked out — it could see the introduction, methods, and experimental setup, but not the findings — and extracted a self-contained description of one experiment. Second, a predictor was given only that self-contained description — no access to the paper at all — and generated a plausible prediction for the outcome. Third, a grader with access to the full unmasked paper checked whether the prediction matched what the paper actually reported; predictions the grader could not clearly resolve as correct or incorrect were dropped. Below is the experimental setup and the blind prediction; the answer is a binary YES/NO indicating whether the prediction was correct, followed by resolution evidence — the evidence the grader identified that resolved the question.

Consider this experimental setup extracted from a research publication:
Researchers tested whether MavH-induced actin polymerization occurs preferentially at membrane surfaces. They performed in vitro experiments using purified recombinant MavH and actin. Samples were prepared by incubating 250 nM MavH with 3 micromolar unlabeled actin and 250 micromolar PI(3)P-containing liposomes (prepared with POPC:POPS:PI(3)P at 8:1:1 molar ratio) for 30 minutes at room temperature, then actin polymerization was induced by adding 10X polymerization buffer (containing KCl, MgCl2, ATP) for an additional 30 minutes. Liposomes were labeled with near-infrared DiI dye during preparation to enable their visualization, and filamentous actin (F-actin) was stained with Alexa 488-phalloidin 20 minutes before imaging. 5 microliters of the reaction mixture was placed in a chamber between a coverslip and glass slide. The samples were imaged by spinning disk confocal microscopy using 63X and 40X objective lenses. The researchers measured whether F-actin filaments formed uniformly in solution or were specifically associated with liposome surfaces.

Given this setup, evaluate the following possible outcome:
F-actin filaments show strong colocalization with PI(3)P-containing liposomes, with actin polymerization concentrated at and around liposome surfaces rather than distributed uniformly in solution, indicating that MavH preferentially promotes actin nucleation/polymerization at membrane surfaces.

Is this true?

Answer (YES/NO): YES